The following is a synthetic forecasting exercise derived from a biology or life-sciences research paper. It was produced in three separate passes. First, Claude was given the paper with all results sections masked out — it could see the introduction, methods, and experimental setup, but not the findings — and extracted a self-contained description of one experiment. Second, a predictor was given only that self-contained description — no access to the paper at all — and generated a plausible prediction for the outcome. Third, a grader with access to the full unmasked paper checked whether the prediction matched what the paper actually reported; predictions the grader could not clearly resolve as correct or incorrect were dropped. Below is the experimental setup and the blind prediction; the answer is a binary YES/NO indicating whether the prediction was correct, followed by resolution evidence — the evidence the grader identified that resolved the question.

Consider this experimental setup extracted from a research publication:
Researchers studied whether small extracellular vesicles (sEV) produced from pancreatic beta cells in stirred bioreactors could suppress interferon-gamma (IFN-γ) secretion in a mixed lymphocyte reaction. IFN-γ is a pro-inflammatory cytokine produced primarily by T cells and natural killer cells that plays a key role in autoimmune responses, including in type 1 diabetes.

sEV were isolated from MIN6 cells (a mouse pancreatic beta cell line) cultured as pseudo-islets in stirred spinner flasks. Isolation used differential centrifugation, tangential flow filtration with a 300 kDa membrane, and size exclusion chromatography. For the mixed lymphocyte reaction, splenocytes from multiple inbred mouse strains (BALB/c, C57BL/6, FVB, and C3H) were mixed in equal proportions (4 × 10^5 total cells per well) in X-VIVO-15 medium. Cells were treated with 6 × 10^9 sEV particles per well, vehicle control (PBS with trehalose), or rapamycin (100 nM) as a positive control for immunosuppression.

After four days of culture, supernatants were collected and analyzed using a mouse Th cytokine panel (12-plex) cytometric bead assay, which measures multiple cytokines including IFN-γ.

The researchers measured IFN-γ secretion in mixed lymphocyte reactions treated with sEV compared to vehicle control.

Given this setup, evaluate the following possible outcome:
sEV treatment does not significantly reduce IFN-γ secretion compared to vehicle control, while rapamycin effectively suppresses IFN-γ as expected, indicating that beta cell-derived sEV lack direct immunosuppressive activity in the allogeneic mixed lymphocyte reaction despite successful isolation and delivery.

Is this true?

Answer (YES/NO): NO